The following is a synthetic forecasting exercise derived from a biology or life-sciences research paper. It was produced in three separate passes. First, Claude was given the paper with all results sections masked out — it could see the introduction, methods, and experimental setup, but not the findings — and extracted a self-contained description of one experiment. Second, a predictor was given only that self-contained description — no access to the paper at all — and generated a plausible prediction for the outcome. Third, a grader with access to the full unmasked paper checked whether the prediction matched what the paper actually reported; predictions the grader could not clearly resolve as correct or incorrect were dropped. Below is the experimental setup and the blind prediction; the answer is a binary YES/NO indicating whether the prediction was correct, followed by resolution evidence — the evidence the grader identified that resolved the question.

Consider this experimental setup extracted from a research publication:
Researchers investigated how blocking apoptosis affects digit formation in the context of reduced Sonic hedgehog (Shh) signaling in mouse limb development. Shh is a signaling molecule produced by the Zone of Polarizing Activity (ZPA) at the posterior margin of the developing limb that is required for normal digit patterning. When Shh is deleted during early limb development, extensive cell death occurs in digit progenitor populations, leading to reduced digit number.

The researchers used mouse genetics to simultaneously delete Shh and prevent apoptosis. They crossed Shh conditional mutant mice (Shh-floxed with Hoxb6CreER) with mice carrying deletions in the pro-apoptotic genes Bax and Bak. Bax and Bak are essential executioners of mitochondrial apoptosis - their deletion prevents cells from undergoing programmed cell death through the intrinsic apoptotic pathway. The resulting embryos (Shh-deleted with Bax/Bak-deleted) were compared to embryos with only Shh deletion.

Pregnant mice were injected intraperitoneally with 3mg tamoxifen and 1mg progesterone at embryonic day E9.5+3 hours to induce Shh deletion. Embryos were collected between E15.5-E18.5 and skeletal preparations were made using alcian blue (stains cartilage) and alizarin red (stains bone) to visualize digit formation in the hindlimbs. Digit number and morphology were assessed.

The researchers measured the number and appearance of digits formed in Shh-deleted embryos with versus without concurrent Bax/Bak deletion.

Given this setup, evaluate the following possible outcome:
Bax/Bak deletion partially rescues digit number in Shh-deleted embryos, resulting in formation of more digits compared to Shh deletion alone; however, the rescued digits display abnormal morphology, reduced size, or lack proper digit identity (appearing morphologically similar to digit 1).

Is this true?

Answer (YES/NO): NO